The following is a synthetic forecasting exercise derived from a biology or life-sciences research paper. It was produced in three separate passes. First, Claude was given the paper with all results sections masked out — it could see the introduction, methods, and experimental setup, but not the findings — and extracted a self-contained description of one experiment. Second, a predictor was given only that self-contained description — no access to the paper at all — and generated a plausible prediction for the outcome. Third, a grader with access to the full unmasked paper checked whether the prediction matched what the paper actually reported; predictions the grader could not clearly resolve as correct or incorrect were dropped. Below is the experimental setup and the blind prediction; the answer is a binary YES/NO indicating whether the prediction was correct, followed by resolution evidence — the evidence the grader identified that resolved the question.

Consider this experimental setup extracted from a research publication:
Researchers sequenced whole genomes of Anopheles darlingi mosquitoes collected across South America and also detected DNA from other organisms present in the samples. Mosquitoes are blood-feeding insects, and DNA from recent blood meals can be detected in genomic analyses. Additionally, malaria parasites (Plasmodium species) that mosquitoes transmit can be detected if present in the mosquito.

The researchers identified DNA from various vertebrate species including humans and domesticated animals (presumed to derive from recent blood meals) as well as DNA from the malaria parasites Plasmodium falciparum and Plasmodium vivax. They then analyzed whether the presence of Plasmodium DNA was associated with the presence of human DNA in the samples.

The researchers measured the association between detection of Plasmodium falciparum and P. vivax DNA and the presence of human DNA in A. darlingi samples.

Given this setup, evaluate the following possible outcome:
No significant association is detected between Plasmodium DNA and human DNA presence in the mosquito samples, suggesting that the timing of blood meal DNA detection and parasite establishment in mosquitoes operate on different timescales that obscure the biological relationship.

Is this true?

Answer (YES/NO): NO